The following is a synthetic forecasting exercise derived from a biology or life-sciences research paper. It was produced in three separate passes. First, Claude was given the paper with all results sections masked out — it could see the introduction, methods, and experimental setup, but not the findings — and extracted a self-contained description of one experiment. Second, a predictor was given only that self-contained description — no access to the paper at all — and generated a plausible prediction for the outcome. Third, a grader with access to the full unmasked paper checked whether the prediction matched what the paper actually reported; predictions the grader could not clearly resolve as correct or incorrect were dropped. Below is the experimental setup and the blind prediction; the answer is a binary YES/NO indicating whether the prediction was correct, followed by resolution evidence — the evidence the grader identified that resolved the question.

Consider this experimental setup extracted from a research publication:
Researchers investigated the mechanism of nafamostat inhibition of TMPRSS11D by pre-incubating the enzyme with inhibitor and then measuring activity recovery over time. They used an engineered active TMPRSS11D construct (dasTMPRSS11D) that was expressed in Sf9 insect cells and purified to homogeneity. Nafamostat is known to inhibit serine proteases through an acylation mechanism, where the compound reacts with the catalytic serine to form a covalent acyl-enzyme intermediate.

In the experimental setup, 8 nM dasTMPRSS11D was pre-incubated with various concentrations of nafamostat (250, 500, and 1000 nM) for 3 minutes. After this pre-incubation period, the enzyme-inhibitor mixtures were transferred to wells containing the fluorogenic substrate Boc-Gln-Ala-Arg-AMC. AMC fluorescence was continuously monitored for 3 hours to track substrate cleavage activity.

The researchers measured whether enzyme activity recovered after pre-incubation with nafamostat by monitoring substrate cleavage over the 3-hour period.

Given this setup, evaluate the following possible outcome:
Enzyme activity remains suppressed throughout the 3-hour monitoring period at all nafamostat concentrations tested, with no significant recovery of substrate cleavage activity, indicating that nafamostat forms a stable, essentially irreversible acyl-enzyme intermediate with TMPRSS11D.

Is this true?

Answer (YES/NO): NO